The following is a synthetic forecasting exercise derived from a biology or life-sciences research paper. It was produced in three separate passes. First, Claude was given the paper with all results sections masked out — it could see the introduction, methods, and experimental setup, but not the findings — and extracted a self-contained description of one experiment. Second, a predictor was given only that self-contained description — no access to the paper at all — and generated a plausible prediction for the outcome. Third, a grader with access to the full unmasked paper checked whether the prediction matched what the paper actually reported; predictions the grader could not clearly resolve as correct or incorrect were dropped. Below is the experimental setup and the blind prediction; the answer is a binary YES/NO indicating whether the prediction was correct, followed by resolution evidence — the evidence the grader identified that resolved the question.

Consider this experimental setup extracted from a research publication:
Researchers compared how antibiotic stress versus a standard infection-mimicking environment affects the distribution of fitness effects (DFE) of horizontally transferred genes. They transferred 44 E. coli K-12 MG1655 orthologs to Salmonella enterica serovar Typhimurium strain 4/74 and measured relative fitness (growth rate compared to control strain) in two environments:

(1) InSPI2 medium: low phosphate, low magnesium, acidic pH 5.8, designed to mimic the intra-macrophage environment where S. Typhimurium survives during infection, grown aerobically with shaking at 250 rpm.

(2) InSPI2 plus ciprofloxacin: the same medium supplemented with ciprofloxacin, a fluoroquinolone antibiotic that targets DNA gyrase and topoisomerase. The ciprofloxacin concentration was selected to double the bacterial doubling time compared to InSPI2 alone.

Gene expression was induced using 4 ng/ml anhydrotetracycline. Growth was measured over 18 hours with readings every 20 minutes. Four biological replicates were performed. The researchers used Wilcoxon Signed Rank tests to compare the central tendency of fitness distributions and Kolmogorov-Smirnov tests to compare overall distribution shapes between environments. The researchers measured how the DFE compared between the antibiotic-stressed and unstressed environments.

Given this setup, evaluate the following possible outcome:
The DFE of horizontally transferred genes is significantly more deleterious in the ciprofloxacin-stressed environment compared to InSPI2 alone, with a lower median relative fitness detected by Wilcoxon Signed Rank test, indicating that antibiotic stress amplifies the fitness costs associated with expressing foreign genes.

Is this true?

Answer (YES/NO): NO